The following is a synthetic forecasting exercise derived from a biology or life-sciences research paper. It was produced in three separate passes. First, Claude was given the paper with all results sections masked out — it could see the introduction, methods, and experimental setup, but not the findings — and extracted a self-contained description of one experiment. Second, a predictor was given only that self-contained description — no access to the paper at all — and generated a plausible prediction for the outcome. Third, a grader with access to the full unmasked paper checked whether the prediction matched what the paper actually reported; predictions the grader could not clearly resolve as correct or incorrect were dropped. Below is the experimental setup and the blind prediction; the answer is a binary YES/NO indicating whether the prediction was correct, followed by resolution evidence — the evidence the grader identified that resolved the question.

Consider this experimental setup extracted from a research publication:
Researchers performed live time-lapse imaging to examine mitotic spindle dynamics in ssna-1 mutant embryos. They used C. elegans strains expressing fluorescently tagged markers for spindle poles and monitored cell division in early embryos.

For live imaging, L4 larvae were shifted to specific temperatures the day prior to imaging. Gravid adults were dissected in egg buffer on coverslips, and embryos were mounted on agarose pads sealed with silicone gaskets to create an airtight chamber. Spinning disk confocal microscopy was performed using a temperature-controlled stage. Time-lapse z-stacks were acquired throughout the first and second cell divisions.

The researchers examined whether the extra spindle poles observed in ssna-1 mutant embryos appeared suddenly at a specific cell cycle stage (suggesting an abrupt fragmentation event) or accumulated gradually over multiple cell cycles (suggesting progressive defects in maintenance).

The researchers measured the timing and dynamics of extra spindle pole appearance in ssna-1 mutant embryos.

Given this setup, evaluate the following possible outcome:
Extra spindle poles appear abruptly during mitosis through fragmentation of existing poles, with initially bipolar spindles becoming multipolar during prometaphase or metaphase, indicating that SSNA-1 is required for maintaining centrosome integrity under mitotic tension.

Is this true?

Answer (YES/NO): NO